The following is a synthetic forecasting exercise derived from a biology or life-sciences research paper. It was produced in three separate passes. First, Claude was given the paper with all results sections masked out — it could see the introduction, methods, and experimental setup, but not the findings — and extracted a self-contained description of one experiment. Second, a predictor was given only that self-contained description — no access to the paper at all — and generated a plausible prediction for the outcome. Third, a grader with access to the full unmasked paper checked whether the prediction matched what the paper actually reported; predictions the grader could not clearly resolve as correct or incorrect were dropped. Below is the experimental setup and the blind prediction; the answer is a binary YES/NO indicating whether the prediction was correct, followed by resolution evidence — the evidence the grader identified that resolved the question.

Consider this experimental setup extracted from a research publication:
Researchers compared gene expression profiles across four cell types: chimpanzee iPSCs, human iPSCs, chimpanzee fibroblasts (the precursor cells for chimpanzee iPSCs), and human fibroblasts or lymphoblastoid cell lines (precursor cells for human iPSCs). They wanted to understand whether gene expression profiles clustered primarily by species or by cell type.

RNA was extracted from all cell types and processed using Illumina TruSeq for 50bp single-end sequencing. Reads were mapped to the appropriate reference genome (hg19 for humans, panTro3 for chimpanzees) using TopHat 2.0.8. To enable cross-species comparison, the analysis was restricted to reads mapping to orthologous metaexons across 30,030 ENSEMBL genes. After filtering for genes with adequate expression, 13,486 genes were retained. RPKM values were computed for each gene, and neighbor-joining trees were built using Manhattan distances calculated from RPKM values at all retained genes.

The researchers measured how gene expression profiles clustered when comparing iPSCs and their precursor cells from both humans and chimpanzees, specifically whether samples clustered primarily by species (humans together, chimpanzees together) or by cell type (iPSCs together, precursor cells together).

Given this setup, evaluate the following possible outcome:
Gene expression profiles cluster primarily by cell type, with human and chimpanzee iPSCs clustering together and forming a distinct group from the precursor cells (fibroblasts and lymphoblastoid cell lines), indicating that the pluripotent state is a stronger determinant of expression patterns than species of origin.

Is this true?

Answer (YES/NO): YES